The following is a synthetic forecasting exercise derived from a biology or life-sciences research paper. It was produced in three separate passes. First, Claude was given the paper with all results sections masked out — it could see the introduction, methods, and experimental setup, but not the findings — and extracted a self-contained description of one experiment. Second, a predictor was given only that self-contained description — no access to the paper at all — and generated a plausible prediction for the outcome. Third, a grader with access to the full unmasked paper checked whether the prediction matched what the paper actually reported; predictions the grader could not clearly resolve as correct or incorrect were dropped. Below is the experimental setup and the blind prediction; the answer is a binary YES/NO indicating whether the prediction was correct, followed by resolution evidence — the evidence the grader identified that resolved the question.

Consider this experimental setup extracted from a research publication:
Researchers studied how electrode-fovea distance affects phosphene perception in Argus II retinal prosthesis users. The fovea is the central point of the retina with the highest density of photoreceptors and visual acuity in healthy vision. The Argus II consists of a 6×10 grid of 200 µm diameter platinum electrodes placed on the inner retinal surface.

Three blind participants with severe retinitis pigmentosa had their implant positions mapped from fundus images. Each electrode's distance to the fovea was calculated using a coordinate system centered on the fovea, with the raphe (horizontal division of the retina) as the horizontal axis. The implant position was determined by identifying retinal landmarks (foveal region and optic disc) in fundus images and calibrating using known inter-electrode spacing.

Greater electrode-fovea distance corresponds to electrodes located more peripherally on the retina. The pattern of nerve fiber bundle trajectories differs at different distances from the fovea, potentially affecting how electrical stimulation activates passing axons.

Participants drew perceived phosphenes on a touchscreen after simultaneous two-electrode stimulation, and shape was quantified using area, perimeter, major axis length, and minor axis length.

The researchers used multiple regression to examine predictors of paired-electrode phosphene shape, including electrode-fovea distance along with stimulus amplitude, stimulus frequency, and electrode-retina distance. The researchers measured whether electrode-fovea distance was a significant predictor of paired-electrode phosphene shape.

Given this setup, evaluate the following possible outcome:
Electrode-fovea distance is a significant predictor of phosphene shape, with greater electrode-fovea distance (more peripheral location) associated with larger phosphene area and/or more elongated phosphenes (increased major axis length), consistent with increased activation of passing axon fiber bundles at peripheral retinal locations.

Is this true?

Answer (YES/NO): YES